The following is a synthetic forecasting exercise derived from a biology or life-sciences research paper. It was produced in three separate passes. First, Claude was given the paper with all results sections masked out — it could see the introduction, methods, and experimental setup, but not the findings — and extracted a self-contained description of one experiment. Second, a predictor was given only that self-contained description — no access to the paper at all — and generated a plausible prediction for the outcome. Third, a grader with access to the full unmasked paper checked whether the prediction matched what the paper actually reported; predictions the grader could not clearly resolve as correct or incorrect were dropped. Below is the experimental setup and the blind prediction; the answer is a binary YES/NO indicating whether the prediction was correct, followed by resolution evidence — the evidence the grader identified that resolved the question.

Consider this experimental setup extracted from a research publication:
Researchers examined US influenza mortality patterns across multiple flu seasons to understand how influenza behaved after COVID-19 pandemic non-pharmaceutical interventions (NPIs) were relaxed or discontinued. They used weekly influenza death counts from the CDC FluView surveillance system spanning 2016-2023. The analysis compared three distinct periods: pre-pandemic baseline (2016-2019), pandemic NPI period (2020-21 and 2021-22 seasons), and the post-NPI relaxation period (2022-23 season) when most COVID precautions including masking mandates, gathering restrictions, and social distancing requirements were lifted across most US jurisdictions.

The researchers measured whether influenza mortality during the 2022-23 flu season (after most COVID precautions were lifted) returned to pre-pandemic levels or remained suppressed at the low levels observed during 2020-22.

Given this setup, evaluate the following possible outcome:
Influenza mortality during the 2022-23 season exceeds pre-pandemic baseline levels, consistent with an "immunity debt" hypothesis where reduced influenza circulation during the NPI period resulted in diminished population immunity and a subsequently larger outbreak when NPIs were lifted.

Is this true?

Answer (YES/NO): NO